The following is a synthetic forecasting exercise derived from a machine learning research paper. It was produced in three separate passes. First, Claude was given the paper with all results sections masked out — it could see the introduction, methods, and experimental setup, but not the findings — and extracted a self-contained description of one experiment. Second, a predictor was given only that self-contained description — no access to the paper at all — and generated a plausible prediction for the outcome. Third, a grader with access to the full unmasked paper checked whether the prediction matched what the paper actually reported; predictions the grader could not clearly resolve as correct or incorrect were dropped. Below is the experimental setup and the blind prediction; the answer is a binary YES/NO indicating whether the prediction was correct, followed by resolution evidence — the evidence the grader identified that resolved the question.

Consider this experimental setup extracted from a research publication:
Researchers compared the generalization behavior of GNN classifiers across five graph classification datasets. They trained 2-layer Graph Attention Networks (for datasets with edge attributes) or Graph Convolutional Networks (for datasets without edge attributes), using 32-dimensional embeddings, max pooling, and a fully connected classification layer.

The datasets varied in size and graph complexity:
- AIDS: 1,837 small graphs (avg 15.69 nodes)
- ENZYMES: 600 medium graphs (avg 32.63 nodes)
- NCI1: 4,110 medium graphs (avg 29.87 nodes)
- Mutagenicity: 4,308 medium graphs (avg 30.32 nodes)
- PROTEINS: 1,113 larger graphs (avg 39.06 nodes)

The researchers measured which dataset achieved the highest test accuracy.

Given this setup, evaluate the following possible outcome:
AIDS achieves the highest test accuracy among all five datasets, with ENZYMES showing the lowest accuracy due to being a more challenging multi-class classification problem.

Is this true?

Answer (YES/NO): NO